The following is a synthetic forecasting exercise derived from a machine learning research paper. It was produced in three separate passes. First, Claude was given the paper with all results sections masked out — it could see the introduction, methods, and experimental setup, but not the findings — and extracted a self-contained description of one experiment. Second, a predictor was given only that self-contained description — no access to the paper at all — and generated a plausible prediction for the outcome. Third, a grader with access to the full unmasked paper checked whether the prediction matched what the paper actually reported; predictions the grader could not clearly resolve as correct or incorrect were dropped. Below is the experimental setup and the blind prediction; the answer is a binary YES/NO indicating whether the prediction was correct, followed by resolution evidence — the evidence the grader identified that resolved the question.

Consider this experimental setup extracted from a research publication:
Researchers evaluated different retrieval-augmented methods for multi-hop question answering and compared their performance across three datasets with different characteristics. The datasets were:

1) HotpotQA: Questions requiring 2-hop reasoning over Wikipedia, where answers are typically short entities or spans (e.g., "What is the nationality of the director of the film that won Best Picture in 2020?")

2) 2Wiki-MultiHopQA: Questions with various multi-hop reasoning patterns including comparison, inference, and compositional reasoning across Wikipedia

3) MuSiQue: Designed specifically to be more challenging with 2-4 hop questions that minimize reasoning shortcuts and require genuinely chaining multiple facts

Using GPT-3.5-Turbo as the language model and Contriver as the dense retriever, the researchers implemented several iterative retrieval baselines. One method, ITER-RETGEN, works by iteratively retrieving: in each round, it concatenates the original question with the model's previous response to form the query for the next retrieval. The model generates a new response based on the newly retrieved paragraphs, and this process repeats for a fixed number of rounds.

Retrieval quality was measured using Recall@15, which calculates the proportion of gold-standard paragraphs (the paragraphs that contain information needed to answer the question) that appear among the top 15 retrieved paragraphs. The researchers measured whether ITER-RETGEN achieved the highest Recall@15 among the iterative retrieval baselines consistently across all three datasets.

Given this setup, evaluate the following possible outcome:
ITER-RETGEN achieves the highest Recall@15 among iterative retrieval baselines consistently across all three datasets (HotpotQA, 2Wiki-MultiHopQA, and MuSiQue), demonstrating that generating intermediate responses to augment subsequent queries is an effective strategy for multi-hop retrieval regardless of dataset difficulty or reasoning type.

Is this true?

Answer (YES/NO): YES